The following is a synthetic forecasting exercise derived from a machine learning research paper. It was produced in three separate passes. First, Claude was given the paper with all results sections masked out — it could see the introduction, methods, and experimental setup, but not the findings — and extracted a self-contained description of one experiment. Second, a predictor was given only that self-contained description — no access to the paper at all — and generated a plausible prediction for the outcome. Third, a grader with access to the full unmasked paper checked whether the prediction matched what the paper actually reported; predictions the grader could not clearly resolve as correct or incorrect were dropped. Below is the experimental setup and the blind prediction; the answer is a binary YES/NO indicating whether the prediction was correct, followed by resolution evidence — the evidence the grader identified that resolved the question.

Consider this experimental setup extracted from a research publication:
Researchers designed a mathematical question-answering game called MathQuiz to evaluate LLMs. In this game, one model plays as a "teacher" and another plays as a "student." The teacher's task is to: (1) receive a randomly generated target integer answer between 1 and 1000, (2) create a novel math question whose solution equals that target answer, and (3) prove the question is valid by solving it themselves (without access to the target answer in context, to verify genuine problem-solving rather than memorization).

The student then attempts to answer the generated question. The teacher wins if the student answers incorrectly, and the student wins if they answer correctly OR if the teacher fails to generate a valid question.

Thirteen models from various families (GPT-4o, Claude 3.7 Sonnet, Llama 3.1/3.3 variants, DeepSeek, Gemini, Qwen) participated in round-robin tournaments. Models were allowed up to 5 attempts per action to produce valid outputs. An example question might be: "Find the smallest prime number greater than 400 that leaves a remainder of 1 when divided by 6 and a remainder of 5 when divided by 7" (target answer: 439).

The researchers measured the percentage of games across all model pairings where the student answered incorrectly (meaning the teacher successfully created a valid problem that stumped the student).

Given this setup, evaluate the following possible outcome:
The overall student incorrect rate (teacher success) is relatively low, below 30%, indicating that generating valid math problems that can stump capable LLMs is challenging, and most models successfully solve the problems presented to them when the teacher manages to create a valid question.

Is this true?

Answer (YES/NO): YES